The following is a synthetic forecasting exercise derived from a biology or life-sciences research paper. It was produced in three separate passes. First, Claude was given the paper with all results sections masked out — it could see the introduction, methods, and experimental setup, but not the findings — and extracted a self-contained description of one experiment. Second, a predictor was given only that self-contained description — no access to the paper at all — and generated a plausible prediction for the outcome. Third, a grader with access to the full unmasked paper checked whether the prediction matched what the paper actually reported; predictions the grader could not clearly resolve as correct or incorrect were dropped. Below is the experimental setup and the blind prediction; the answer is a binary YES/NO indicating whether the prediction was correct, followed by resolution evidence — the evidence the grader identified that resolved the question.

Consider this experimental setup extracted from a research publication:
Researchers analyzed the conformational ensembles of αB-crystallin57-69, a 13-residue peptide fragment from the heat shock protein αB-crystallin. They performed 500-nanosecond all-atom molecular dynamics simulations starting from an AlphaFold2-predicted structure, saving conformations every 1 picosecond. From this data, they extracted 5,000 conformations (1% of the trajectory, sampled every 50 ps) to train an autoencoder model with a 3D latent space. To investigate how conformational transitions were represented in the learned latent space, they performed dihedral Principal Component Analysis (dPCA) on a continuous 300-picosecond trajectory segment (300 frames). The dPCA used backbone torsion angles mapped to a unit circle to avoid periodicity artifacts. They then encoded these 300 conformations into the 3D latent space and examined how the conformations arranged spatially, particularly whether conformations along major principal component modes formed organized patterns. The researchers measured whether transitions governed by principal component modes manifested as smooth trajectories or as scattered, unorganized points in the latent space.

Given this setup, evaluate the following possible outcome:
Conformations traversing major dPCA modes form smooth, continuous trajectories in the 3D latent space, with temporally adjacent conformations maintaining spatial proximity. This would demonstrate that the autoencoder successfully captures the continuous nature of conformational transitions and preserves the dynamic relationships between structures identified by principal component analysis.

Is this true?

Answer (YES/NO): YES